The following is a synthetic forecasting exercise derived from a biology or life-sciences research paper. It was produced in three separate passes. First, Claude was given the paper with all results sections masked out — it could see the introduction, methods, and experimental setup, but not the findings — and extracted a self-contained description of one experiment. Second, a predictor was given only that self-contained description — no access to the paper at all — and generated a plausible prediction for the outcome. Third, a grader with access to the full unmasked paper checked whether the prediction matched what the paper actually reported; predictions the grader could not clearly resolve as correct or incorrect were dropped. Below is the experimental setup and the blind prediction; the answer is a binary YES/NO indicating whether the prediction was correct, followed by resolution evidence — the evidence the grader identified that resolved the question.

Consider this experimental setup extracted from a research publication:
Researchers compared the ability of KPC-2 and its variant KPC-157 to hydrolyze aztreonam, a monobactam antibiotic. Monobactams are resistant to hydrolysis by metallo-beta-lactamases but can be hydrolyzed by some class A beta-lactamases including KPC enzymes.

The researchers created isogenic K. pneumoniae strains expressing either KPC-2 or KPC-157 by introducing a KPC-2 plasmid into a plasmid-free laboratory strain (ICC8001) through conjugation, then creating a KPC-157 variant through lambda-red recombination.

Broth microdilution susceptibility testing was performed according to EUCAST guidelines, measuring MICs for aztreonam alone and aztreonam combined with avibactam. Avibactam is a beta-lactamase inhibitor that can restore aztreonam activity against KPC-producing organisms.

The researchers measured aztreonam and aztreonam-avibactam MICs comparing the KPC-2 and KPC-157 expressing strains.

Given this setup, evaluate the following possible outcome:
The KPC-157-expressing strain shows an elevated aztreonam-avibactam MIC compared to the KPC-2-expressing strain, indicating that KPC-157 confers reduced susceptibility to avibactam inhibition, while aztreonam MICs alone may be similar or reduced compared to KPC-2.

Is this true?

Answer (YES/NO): NO